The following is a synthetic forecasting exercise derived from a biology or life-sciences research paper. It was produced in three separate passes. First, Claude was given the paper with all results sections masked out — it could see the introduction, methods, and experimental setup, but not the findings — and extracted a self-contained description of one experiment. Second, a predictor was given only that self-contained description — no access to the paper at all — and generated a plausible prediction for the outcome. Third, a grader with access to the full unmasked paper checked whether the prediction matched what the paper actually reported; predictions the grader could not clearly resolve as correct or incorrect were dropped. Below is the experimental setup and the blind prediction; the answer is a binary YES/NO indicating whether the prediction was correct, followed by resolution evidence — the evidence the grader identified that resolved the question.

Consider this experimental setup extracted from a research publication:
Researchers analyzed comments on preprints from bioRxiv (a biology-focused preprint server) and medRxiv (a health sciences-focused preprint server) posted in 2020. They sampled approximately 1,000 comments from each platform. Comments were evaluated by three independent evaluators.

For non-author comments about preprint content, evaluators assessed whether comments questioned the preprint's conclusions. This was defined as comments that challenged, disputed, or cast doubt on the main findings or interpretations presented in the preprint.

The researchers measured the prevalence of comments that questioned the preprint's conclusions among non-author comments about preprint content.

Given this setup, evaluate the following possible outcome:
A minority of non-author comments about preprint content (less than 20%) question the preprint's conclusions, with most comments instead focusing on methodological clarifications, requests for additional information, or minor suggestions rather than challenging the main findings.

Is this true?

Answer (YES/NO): YES